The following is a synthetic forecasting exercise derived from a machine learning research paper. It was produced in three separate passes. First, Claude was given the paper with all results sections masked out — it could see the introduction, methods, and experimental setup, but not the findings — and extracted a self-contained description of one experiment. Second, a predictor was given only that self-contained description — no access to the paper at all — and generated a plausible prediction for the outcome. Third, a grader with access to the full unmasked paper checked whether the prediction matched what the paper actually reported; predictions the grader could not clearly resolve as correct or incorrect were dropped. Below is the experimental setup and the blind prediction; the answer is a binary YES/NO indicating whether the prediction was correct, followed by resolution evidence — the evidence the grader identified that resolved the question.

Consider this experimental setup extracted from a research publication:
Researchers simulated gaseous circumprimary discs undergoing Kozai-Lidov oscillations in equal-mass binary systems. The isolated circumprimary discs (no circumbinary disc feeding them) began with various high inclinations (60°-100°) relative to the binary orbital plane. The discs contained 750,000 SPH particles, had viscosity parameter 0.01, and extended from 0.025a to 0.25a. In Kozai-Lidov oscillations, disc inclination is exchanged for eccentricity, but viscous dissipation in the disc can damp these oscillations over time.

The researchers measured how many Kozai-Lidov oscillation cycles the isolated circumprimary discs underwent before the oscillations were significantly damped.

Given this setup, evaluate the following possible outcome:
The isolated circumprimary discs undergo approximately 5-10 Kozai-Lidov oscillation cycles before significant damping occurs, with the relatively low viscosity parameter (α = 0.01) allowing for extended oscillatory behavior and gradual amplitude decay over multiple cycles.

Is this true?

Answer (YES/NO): NO